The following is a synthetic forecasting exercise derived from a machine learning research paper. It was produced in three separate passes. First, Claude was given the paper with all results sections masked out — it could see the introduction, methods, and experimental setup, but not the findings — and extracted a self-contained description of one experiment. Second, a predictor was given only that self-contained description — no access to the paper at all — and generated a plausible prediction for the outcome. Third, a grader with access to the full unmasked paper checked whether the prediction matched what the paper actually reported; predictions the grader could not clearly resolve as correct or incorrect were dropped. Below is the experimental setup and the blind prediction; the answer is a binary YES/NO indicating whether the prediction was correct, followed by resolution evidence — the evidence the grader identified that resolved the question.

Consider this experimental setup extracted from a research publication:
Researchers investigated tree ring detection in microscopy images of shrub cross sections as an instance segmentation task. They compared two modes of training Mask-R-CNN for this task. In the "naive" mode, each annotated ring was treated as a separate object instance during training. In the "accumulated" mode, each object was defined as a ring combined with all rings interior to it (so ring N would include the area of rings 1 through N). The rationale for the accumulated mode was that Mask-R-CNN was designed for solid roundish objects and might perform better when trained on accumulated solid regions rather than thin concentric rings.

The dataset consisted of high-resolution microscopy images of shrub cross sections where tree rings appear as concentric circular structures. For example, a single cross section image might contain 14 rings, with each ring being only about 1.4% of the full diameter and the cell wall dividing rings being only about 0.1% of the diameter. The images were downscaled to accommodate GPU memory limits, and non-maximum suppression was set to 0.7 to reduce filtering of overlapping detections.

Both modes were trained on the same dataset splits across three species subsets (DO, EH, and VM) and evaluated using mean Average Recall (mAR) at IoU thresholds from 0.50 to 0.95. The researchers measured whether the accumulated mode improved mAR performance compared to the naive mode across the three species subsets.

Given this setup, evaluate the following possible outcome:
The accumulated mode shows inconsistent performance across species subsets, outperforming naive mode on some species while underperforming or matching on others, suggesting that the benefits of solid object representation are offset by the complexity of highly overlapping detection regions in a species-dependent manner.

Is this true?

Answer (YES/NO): NO